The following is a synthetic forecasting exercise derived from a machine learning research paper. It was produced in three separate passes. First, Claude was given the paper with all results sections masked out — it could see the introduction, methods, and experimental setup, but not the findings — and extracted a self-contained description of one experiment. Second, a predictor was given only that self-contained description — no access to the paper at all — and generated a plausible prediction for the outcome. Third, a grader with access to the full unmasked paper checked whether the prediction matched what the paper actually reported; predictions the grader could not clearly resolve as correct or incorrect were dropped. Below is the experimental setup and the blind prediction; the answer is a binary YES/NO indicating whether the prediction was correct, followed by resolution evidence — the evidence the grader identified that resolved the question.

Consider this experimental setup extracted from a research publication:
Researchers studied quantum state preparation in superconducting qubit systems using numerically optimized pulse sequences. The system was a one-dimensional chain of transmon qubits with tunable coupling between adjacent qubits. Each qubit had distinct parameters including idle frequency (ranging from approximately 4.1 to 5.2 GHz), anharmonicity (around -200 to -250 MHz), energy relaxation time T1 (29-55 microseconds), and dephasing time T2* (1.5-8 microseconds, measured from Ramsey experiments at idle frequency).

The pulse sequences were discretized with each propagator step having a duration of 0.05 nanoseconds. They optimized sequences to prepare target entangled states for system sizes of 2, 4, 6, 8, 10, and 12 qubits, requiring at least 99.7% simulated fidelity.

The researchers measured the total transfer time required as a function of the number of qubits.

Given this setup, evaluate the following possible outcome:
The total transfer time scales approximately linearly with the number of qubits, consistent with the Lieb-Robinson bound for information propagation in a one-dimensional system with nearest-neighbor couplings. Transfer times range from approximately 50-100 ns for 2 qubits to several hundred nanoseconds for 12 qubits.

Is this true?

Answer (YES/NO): NO